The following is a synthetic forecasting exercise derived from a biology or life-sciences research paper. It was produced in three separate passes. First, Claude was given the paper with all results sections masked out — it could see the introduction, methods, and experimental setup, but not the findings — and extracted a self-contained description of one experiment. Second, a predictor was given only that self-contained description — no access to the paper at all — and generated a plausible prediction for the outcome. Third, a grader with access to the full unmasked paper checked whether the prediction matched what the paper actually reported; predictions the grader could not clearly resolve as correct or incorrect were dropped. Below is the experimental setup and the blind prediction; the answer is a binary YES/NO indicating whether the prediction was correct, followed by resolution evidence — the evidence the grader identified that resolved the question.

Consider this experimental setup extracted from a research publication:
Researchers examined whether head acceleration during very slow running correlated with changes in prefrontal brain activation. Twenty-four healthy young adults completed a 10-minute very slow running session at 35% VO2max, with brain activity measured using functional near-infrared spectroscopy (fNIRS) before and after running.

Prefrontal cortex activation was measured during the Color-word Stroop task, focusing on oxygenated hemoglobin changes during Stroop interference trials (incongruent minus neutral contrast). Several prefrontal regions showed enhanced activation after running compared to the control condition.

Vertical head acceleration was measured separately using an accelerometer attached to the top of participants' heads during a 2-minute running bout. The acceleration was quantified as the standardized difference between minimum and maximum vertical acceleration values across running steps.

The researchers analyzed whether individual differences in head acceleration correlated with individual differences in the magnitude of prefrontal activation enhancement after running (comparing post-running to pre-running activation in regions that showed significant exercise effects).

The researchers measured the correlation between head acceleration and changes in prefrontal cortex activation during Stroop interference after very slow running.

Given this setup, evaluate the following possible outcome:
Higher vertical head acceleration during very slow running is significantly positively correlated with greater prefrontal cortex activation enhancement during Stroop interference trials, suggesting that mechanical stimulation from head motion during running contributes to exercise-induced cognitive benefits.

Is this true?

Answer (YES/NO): NO